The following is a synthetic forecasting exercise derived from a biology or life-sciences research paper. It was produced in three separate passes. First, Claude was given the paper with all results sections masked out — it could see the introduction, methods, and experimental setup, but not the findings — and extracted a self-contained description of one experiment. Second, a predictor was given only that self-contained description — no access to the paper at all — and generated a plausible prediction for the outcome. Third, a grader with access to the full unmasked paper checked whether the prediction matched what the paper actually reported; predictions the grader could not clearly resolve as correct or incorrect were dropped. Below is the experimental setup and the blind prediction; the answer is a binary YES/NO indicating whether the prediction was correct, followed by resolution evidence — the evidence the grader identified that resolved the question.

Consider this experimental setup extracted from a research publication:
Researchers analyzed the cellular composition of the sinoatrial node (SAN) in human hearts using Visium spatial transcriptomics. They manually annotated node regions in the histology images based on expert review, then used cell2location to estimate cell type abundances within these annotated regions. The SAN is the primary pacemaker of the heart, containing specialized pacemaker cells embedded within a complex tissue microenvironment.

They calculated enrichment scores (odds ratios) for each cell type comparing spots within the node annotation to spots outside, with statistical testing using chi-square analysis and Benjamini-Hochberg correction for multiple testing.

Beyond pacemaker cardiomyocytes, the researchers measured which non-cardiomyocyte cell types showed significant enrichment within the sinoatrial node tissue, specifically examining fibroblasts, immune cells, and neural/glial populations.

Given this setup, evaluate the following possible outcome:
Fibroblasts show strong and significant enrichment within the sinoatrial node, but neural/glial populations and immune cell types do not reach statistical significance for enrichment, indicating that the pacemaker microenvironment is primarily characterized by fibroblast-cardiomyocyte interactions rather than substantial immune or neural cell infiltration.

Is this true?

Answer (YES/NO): NO